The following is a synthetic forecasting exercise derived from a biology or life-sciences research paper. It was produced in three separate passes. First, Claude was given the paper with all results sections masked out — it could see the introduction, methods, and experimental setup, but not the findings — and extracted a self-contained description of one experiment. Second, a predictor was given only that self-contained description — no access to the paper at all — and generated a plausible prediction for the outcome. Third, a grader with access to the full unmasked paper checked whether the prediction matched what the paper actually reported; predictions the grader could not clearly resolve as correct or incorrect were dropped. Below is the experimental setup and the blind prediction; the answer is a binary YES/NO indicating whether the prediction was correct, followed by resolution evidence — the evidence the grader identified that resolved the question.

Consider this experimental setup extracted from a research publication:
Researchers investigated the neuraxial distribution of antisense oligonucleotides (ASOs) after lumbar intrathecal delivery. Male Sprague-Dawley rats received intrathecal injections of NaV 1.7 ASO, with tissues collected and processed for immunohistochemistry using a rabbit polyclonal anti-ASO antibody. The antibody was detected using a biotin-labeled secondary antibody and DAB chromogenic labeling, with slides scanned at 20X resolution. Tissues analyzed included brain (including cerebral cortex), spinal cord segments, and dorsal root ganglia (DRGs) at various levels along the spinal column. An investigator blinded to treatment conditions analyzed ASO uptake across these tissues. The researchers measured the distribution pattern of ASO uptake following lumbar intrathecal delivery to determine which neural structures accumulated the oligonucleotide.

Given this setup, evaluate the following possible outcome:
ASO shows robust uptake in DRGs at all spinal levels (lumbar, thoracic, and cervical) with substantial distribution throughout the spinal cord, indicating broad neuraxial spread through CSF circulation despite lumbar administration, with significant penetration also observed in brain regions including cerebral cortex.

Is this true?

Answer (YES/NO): NO